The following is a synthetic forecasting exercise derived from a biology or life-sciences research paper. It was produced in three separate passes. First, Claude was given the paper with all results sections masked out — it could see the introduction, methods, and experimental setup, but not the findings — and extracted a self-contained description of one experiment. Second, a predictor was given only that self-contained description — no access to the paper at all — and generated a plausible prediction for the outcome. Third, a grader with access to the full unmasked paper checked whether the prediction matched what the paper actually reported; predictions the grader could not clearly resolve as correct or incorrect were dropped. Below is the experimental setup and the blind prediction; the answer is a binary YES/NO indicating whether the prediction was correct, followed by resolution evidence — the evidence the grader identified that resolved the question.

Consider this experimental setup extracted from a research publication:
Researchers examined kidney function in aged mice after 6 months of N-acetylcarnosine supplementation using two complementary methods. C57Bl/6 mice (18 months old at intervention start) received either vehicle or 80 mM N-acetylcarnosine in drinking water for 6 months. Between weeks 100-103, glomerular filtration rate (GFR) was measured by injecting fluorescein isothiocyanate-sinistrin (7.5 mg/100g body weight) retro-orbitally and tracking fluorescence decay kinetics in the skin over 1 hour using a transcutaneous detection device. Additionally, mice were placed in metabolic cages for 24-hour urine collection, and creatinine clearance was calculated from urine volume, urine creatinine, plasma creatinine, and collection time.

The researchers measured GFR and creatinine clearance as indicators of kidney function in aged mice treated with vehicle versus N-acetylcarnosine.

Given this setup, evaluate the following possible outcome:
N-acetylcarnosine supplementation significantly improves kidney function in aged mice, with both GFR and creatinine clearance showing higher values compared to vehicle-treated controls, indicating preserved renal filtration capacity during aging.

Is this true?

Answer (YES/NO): NO